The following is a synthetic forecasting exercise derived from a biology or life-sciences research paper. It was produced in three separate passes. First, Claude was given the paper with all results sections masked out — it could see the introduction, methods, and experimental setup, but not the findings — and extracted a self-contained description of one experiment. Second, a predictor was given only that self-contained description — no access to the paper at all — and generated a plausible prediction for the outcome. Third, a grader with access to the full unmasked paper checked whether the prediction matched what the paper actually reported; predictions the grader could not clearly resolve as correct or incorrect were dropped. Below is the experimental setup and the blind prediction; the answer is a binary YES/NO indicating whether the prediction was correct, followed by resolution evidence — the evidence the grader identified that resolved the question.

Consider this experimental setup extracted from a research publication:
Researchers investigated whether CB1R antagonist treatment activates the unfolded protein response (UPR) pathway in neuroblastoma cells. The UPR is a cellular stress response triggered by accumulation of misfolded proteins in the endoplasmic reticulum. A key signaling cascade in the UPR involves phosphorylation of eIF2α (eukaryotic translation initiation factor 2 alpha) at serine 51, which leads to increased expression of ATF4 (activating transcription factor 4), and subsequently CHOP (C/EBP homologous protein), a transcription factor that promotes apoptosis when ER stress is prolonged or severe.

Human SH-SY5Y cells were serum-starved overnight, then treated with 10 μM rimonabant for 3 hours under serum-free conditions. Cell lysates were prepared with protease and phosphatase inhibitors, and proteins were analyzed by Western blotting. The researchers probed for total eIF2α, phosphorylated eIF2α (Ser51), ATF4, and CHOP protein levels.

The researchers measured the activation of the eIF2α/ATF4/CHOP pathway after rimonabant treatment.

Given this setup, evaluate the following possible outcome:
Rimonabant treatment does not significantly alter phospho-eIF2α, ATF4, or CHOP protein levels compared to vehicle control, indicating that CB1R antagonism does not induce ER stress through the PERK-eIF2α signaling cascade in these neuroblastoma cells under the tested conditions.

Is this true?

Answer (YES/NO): NO